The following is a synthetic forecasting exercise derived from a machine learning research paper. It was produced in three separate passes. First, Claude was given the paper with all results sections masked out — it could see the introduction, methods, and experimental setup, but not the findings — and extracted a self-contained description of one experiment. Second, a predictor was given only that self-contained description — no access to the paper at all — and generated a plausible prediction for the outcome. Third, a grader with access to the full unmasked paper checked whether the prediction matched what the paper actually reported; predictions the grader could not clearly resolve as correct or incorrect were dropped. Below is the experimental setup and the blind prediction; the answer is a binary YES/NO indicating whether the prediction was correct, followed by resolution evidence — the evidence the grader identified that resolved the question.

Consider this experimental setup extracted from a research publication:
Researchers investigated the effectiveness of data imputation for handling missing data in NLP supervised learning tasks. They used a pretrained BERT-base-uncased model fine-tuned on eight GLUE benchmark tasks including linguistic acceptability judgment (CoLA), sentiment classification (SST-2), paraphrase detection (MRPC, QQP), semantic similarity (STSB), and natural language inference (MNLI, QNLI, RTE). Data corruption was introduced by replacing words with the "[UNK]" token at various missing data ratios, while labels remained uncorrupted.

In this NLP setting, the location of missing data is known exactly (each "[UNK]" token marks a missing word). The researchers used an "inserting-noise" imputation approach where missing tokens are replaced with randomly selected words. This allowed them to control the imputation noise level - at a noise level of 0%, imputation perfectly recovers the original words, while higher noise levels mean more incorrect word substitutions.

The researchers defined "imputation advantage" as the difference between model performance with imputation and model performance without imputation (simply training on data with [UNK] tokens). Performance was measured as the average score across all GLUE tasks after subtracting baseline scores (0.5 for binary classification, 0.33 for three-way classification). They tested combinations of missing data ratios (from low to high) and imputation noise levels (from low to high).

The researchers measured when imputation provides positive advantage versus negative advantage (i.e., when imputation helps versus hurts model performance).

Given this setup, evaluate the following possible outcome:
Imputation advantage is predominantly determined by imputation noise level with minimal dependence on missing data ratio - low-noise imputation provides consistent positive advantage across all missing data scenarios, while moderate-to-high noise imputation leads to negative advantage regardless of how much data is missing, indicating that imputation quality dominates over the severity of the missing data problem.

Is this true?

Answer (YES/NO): NO